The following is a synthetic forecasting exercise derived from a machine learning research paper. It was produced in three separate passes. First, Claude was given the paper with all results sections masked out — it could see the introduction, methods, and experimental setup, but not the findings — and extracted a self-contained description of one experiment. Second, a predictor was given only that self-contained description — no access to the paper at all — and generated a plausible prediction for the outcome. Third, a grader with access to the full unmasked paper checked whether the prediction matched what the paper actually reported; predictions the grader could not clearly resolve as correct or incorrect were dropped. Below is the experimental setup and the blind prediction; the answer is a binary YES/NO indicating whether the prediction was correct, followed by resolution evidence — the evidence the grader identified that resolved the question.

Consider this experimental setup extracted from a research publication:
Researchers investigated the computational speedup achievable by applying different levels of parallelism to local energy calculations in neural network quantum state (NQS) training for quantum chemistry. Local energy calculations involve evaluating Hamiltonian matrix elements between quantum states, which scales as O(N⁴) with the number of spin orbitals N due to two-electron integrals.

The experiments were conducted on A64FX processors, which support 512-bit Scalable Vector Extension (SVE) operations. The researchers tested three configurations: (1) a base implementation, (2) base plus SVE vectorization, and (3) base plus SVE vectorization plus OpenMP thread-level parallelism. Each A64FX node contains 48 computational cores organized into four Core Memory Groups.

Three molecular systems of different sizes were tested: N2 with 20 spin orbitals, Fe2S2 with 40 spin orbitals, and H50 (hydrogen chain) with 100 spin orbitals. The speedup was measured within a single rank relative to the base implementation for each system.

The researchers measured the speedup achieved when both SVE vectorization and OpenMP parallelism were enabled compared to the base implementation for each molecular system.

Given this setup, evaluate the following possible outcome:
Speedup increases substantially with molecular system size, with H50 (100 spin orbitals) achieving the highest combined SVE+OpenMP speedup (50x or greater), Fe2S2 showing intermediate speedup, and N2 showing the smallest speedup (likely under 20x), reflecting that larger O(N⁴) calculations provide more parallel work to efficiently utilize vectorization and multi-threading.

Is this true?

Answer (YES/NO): NO